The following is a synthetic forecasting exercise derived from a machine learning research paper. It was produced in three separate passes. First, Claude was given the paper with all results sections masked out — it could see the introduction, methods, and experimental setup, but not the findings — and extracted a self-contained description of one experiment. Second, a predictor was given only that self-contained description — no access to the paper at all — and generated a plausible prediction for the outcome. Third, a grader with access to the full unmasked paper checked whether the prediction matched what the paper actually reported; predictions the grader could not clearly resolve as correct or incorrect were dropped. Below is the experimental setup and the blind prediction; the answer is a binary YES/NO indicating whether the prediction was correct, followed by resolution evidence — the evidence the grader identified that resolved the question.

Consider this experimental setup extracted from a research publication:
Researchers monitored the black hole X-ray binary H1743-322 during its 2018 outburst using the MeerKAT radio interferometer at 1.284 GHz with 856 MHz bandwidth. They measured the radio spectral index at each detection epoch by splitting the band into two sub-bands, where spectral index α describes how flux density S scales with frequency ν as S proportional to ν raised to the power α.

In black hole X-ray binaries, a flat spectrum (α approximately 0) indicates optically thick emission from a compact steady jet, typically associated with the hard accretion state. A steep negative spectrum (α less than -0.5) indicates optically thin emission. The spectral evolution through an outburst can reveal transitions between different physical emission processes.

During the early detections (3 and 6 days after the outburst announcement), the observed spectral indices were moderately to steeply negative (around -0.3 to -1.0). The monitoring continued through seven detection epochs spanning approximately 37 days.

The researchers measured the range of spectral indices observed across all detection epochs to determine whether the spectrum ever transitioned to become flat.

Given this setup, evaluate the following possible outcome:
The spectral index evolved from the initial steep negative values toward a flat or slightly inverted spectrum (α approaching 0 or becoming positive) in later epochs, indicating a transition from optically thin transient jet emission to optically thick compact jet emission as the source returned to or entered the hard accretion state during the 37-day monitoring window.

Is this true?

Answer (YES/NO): NO